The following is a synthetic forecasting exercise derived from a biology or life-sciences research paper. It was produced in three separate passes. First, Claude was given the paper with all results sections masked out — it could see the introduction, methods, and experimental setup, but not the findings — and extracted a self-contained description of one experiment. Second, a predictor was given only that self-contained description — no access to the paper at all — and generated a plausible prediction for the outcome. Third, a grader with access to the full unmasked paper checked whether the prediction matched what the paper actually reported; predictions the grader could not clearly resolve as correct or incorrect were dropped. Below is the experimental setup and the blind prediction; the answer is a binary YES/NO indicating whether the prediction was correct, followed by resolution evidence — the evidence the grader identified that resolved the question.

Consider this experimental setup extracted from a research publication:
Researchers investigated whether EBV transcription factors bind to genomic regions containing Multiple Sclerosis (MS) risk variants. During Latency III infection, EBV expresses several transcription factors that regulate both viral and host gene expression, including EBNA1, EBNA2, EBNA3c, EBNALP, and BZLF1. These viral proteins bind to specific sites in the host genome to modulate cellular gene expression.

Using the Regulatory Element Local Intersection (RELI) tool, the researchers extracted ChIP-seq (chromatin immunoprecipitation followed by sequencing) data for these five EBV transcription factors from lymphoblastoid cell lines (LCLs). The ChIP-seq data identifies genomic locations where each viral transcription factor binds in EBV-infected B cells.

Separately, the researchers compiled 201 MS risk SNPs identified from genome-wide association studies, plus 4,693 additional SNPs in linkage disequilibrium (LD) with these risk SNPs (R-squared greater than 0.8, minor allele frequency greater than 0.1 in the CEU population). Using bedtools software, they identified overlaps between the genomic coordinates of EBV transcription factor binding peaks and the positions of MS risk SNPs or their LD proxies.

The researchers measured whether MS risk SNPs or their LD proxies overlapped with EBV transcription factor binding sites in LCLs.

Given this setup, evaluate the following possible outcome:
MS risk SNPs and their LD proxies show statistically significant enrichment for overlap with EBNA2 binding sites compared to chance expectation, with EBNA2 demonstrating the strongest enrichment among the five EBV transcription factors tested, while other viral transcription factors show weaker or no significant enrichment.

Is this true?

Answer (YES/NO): NO